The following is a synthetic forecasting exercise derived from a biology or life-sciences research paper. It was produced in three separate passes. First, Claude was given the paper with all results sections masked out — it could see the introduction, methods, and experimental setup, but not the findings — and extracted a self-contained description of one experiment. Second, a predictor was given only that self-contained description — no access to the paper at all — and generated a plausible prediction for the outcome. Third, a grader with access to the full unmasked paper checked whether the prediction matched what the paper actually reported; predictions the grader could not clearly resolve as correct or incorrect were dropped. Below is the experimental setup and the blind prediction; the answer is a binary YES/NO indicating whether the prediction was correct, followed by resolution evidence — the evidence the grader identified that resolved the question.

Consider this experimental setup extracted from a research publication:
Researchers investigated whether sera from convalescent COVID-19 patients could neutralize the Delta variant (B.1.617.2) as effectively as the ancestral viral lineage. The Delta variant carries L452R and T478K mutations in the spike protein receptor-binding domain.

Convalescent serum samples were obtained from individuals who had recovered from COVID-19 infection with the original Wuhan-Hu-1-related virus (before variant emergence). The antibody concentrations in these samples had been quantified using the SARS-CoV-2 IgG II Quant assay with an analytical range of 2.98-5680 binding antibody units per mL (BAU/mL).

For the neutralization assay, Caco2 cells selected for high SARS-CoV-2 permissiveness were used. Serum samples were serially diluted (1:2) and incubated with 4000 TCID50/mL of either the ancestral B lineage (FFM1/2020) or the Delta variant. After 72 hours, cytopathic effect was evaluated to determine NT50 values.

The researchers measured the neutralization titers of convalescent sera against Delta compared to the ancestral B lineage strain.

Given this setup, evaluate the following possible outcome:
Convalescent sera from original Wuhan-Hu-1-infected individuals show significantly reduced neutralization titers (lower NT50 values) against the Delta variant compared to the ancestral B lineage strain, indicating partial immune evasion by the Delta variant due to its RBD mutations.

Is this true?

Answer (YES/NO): YES